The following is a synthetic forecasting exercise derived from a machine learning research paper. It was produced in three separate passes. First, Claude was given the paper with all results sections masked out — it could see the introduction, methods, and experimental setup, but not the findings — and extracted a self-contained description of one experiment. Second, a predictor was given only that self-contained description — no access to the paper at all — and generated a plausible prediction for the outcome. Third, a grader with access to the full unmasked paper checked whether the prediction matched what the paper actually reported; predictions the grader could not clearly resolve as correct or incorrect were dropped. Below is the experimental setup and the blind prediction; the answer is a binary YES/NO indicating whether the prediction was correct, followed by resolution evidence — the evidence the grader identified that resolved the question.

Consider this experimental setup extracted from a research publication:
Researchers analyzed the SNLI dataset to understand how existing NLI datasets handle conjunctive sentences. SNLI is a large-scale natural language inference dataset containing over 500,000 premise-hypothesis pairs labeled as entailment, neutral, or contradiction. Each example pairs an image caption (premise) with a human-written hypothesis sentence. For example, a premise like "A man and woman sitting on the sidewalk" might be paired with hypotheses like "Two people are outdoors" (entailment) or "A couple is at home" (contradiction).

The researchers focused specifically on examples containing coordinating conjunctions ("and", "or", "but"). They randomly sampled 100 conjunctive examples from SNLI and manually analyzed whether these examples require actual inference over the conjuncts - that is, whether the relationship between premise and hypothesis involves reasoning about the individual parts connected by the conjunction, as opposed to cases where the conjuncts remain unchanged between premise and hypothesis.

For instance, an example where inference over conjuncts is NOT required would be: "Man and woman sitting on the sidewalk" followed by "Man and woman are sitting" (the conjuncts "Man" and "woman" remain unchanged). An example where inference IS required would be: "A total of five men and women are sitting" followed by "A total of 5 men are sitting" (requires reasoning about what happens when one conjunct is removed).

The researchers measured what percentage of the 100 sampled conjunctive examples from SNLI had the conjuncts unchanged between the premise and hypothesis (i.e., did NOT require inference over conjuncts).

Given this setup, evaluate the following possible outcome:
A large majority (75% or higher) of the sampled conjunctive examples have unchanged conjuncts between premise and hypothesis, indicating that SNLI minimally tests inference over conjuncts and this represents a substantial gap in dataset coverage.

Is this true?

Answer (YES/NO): NO